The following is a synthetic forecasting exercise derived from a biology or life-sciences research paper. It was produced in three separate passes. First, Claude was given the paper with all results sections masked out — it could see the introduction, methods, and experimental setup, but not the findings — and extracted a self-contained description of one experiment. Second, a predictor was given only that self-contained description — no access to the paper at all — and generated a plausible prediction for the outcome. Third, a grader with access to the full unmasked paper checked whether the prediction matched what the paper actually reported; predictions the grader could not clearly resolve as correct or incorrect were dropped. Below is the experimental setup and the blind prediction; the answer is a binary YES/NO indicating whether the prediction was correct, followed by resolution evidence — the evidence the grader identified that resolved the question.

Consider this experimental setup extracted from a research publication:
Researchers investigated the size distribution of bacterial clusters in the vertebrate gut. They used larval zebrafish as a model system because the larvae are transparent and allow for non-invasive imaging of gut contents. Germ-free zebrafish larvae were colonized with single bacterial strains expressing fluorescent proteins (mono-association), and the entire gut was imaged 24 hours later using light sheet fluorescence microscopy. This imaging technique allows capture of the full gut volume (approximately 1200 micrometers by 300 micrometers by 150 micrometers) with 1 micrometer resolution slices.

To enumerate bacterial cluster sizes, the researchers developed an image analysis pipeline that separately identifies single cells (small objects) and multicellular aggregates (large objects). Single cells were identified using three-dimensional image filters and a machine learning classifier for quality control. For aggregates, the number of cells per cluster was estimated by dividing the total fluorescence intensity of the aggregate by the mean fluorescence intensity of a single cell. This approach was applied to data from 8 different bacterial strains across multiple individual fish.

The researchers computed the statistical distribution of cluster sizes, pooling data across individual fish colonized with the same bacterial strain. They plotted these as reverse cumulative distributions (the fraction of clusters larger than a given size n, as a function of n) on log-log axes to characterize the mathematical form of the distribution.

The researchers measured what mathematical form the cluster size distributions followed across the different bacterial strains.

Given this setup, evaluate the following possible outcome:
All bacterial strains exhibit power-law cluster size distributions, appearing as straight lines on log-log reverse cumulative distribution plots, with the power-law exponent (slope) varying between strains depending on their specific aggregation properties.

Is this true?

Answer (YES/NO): NO